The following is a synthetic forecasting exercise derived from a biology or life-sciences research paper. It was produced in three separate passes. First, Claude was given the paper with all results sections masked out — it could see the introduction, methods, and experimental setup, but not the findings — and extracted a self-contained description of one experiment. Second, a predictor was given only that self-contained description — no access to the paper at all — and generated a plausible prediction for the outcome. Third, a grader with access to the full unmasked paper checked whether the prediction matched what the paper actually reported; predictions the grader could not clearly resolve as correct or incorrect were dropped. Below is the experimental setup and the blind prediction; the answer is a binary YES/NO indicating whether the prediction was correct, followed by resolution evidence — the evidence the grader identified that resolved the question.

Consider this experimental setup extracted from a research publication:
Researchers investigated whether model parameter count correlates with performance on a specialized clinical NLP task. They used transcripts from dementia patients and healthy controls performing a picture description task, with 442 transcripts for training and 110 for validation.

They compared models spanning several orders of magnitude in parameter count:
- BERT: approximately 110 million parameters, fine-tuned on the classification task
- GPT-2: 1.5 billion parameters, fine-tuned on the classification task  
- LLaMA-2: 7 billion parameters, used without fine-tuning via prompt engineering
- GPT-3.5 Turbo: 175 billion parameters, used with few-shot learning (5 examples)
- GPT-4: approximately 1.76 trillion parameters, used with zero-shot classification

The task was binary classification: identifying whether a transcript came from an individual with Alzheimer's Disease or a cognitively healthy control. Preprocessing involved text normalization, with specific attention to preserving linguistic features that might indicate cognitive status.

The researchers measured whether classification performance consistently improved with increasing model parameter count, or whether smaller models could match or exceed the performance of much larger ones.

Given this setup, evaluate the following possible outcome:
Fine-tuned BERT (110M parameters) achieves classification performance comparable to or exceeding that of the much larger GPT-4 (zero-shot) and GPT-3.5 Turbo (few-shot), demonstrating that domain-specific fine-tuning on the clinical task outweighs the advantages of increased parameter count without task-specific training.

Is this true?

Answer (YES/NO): YES